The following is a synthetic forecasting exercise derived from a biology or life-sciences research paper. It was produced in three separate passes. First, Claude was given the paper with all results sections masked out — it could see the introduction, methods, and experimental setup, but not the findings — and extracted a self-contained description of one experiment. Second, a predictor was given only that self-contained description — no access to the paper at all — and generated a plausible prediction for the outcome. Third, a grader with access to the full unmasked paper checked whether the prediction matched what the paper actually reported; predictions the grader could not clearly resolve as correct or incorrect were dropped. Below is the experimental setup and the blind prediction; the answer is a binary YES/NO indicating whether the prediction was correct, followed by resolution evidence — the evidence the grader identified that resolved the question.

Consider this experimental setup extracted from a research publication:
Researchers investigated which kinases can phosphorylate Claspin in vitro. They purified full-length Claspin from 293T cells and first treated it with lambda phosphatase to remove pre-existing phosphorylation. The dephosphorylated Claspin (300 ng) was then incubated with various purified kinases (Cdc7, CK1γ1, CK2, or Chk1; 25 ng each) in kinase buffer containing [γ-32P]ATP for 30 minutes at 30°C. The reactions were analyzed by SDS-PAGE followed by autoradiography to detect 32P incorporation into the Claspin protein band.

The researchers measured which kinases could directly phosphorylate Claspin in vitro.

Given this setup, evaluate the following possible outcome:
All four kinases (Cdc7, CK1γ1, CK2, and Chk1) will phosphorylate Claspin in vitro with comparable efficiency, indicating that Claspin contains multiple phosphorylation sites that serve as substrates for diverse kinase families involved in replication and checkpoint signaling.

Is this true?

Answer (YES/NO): YES